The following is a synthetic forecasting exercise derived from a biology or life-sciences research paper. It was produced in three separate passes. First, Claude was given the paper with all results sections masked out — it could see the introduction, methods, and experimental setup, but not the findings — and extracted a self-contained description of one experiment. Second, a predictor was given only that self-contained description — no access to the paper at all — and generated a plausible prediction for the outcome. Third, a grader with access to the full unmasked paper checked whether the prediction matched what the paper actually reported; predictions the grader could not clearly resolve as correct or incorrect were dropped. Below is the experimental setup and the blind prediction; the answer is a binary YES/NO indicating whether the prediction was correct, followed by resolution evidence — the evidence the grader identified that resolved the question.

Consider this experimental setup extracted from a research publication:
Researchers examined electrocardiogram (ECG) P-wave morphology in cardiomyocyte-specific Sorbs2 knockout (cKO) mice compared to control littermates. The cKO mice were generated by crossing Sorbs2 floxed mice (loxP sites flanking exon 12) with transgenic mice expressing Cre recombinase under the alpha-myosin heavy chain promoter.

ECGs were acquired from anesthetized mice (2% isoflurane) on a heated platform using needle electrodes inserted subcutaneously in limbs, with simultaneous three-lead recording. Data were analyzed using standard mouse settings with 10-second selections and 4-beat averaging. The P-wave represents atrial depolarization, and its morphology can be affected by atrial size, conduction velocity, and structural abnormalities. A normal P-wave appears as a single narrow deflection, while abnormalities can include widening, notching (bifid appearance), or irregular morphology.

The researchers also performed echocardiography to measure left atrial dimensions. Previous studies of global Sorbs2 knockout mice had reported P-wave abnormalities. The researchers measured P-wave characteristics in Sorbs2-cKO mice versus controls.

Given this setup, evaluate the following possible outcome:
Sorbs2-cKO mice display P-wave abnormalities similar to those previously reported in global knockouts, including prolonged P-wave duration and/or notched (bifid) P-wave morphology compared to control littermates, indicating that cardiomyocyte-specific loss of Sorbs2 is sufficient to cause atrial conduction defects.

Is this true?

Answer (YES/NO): NO